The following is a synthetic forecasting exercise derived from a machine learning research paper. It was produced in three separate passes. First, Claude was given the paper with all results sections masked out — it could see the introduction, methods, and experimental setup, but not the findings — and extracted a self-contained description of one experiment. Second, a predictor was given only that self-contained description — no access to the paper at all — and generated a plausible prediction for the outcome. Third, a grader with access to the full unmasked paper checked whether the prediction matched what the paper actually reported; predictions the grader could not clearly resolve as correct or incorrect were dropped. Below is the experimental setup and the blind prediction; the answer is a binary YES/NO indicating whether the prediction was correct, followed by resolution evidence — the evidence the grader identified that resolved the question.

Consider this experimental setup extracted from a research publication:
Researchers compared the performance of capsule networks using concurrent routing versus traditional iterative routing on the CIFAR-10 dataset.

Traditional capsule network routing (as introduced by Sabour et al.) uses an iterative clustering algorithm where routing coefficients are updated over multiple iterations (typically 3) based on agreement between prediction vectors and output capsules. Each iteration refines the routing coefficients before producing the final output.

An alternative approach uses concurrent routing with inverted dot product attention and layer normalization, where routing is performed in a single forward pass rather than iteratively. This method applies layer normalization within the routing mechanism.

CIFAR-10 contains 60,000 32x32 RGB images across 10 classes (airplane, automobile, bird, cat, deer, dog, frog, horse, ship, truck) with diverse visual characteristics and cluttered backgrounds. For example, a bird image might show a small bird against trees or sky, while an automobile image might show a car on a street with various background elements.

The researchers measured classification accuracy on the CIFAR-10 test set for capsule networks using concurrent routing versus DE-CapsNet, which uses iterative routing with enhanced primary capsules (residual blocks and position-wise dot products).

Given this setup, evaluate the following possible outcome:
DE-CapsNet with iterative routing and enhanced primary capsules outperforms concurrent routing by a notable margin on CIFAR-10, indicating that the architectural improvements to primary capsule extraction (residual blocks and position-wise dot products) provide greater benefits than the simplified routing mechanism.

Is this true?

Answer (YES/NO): NO